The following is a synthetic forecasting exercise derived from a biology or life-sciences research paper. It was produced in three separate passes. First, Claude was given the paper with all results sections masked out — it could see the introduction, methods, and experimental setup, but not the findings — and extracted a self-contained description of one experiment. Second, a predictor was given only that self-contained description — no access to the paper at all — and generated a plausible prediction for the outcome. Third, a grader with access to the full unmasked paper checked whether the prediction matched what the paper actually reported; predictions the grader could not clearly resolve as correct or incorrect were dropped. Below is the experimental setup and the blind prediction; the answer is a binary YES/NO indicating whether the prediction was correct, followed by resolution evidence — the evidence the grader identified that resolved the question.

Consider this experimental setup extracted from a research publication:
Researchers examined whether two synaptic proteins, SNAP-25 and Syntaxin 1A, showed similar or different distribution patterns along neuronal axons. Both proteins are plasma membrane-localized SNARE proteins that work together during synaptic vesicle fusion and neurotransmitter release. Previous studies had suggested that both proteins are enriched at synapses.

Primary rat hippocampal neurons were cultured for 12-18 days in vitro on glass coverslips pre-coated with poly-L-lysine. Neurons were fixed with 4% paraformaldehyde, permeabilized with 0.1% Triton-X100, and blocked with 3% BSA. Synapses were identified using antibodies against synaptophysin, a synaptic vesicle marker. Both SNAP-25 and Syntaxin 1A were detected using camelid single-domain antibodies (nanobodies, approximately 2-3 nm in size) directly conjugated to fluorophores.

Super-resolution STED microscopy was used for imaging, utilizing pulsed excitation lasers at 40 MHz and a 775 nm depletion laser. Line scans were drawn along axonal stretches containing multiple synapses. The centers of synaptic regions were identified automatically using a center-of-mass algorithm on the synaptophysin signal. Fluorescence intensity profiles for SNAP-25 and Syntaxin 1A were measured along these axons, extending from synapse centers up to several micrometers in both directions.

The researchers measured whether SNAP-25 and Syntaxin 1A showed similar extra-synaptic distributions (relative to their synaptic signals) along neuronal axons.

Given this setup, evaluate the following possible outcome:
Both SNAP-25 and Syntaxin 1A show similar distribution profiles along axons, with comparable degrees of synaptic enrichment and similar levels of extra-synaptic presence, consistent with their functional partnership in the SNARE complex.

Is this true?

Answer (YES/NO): YES